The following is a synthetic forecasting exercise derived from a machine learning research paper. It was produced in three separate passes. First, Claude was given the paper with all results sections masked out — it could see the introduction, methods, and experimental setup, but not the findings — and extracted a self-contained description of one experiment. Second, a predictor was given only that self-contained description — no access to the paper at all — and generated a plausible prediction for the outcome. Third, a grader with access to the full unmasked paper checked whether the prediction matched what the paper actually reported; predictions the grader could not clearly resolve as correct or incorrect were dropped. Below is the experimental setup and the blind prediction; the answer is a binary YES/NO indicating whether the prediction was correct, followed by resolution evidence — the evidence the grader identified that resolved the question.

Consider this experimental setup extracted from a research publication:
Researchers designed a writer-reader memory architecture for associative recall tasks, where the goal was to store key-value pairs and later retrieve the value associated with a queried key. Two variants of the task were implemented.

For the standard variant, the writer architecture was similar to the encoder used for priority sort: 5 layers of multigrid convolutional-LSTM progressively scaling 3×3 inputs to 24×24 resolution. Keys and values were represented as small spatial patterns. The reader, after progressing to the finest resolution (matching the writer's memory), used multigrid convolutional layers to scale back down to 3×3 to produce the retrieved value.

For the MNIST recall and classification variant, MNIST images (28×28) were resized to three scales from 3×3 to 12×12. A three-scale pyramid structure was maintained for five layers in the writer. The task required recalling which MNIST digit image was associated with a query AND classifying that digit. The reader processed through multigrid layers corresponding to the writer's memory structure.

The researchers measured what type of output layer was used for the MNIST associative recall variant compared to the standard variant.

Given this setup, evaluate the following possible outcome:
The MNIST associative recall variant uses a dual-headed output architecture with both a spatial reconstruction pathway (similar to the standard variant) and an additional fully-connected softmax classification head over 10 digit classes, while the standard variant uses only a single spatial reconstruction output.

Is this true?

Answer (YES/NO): NO